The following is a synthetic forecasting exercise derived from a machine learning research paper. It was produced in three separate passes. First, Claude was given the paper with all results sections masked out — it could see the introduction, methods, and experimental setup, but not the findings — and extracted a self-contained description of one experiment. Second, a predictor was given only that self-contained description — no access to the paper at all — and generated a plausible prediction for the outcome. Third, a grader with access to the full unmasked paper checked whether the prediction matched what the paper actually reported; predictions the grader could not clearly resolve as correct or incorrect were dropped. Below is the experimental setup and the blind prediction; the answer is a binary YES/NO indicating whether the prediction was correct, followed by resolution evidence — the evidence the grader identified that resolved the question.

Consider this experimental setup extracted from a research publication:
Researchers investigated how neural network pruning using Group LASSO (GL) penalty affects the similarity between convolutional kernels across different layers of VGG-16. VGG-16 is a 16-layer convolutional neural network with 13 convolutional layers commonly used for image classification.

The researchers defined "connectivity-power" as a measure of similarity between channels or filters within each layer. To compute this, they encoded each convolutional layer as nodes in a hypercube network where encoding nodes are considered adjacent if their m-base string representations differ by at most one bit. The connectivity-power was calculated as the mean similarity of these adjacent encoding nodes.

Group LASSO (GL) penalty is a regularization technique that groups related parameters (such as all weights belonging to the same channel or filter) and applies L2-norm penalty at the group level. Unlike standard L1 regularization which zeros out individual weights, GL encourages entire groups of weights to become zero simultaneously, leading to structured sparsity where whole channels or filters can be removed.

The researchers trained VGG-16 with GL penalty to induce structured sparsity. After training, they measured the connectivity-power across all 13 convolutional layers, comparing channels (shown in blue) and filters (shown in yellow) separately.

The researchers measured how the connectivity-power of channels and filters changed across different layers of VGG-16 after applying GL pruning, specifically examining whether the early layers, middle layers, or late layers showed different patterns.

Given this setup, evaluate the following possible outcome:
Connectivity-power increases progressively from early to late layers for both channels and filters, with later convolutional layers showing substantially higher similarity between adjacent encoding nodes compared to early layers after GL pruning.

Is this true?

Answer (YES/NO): NO